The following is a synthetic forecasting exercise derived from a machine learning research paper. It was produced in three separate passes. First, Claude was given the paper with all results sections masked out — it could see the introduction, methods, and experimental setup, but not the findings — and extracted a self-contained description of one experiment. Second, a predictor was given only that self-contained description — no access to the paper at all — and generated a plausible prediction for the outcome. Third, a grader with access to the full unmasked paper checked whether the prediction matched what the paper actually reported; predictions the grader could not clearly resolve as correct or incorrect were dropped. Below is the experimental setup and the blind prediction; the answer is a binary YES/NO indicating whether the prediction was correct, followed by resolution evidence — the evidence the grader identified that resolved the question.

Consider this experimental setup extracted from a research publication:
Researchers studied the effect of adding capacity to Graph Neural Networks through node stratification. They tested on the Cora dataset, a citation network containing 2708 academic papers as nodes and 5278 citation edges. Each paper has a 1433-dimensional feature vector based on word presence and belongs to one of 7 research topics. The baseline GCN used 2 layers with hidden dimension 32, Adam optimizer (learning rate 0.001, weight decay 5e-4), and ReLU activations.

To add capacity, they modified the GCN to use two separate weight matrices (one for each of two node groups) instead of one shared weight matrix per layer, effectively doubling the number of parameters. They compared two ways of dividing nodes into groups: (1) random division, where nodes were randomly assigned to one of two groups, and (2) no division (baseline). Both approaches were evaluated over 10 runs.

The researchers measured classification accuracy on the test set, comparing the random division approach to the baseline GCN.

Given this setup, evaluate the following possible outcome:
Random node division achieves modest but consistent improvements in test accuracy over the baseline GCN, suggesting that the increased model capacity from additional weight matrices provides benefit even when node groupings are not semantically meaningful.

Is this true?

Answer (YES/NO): NO